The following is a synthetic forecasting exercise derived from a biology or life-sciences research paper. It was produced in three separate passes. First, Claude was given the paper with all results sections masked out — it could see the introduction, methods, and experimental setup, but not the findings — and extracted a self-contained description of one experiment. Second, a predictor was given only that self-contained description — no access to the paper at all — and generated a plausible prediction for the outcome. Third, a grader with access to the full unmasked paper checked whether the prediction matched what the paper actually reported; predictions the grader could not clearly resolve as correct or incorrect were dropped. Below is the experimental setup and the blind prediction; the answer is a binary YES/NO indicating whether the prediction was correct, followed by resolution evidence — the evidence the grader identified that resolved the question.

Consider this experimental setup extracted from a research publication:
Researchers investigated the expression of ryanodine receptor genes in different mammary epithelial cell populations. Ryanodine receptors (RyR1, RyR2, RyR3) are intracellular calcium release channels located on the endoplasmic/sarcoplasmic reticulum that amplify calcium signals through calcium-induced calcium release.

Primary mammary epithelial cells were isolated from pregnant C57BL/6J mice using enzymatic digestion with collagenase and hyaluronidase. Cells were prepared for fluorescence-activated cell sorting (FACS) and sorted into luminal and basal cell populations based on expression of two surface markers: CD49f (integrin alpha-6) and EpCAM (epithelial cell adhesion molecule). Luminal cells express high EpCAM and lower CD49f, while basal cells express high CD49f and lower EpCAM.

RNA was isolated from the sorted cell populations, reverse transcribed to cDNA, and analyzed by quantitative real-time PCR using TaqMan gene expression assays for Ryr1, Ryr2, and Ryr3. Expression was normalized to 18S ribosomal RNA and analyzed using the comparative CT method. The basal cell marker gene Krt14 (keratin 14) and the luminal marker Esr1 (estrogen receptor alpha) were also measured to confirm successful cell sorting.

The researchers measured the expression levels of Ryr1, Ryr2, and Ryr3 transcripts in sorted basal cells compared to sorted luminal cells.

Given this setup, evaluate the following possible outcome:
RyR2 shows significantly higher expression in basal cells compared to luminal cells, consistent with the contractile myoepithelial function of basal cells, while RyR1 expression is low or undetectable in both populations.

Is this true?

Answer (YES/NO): NO